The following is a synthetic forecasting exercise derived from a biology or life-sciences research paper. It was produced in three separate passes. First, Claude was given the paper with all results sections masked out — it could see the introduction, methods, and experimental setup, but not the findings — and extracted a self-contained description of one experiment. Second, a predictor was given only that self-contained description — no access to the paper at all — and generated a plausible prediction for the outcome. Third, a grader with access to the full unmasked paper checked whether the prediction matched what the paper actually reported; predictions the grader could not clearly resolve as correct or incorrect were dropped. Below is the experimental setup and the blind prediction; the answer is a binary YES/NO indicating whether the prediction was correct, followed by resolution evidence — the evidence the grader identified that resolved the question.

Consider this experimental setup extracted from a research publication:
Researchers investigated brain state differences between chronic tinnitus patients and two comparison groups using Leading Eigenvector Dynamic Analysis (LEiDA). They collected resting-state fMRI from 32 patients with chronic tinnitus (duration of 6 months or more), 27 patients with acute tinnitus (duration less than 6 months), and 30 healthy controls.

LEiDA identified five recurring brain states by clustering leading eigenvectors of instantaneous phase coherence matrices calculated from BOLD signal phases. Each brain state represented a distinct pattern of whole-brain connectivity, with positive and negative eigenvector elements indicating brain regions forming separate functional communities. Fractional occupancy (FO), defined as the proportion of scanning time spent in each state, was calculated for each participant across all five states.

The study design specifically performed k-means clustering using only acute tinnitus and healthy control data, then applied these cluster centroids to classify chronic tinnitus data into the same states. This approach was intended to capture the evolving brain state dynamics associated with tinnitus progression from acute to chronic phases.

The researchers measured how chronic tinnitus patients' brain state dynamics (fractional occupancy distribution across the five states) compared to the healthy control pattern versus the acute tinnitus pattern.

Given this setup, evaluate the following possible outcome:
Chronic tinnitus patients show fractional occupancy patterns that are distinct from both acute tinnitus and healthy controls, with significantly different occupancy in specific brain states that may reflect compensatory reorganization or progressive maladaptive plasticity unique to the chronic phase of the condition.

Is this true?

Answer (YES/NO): YES